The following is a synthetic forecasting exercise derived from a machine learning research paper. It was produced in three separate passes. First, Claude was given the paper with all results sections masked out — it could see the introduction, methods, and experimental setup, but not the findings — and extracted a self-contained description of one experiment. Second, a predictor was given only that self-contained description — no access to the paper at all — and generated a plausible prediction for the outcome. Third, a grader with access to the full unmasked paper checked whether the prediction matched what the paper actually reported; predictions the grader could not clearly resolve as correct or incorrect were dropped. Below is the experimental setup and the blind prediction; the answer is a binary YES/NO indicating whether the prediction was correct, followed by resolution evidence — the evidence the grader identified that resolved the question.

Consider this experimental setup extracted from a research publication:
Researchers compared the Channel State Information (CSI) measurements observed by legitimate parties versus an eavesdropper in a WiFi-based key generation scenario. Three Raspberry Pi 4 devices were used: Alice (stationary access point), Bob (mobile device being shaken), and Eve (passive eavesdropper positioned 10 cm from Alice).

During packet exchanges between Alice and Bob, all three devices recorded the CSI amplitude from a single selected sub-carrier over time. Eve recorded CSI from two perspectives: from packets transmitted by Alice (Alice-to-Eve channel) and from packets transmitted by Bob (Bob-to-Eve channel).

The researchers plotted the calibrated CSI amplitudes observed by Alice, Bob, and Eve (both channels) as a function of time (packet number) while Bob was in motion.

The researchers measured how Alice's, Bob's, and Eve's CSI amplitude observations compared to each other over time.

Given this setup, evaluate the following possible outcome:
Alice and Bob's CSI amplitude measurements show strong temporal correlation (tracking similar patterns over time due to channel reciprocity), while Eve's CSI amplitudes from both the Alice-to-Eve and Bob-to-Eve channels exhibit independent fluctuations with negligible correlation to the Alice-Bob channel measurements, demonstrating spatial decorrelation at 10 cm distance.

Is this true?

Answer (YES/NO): NO